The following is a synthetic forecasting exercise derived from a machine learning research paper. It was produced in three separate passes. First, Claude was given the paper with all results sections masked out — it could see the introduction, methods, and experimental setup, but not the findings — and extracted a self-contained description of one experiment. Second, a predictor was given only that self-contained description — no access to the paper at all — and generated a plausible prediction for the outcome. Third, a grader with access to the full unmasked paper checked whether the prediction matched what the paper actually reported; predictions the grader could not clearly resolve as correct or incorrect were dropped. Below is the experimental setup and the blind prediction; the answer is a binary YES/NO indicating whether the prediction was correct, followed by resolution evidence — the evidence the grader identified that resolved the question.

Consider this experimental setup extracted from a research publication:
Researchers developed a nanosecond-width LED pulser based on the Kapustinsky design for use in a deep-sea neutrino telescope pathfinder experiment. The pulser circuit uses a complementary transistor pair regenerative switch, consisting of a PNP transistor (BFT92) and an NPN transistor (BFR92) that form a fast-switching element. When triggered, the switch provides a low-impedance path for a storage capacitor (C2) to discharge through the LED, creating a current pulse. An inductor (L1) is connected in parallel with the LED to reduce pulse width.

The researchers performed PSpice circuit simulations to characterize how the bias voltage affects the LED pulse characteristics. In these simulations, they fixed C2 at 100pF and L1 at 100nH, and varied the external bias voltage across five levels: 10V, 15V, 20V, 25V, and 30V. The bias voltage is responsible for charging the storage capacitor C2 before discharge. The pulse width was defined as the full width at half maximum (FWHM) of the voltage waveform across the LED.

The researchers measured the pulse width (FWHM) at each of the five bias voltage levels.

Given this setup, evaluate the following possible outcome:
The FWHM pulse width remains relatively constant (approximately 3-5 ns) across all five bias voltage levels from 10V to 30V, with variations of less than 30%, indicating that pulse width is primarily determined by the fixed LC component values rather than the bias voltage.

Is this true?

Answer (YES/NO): YES